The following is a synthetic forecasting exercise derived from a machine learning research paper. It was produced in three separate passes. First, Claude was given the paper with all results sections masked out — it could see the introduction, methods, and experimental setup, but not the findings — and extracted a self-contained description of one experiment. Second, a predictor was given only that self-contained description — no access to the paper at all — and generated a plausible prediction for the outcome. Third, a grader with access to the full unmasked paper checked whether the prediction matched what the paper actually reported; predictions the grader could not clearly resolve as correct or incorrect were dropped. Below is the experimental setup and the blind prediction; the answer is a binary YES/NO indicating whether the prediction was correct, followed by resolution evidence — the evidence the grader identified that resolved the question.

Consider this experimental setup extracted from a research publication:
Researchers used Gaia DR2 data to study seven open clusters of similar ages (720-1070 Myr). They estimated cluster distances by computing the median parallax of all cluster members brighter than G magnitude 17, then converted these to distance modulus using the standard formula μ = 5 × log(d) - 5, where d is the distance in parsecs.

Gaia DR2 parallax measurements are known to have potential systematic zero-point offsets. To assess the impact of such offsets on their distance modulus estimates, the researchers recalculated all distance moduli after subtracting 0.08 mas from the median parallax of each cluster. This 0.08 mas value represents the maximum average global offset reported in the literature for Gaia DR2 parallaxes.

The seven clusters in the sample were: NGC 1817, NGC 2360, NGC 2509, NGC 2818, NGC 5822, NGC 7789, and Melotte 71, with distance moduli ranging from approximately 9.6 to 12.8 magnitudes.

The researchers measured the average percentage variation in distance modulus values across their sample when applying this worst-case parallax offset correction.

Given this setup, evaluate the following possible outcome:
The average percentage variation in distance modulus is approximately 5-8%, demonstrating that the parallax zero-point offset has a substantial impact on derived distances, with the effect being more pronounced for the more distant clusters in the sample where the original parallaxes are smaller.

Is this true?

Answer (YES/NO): NO